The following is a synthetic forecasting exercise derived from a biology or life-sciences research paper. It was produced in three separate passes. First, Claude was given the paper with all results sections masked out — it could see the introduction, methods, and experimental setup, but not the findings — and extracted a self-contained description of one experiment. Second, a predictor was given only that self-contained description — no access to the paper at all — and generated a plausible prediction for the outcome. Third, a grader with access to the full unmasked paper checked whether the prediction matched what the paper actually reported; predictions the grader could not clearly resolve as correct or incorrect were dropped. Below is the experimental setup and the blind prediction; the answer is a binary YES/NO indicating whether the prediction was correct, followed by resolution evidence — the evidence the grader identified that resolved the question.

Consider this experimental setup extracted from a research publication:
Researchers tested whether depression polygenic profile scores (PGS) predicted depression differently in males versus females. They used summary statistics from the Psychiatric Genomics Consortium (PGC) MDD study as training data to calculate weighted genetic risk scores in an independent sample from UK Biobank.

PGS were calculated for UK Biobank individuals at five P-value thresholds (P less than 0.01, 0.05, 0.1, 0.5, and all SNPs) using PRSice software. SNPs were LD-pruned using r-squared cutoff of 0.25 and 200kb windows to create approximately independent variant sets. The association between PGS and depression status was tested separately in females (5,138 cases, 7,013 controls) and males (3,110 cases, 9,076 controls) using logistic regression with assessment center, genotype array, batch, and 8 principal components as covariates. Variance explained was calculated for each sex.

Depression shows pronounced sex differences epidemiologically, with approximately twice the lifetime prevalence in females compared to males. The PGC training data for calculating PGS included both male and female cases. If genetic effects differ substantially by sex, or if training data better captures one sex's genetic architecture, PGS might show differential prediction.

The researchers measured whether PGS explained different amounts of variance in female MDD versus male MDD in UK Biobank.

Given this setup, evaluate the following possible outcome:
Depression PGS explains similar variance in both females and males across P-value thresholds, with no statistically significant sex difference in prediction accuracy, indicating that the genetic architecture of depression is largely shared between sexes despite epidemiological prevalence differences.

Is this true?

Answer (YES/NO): YES